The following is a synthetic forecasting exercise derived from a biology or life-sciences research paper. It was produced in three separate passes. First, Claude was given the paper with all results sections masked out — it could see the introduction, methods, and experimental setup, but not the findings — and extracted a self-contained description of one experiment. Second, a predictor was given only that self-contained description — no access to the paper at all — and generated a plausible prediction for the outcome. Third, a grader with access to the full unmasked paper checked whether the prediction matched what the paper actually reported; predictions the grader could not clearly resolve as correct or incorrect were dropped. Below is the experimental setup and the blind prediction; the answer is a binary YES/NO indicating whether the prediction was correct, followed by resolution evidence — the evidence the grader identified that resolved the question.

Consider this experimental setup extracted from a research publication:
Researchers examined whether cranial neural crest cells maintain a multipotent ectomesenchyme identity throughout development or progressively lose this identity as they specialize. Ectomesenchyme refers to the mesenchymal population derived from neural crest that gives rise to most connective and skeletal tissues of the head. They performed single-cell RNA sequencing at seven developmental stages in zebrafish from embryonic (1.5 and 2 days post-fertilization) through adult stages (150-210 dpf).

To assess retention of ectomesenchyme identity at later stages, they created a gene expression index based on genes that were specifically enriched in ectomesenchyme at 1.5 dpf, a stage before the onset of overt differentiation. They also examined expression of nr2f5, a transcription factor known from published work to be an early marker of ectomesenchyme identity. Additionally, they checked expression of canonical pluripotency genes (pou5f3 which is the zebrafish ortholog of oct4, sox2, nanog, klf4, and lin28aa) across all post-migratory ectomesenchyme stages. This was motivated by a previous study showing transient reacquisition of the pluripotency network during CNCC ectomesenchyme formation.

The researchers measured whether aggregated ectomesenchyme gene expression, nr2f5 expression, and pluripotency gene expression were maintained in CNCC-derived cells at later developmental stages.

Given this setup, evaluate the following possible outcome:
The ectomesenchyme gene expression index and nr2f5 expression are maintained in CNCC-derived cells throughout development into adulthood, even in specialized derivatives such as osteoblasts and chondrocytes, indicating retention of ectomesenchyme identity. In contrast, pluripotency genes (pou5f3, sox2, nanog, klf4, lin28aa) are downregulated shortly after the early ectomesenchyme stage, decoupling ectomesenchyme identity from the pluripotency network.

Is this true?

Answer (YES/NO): NO